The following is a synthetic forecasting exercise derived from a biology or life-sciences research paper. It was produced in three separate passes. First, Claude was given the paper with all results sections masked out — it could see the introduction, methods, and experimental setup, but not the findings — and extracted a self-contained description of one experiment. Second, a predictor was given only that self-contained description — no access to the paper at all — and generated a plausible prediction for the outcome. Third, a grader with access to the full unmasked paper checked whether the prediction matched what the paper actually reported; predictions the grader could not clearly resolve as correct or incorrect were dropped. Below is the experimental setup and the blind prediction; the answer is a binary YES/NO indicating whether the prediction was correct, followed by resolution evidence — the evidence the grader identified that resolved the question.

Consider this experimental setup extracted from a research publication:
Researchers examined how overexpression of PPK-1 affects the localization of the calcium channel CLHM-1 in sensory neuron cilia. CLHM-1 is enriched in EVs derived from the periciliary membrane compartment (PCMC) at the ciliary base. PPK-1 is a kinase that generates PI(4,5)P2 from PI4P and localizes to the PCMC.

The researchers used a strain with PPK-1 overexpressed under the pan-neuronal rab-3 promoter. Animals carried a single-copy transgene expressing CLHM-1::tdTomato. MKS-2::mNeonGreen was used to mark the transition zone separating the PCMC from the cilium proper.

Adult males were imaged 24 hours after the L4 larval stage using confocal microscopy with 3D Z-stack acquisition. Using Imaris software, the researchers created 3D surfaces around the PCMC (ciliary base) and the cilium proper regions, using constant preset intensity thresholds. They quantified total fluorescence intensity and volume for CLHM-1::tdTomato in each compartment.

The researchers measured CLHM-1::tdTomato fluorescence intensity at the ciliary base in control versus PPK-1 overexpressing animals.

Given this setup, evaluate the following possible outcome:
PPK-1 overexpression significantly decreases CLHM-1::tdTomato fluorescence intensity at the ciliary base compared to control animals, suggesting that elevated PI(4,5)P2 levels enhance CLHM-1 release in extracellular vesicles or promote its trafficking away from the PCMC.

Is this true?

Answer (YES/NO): NO